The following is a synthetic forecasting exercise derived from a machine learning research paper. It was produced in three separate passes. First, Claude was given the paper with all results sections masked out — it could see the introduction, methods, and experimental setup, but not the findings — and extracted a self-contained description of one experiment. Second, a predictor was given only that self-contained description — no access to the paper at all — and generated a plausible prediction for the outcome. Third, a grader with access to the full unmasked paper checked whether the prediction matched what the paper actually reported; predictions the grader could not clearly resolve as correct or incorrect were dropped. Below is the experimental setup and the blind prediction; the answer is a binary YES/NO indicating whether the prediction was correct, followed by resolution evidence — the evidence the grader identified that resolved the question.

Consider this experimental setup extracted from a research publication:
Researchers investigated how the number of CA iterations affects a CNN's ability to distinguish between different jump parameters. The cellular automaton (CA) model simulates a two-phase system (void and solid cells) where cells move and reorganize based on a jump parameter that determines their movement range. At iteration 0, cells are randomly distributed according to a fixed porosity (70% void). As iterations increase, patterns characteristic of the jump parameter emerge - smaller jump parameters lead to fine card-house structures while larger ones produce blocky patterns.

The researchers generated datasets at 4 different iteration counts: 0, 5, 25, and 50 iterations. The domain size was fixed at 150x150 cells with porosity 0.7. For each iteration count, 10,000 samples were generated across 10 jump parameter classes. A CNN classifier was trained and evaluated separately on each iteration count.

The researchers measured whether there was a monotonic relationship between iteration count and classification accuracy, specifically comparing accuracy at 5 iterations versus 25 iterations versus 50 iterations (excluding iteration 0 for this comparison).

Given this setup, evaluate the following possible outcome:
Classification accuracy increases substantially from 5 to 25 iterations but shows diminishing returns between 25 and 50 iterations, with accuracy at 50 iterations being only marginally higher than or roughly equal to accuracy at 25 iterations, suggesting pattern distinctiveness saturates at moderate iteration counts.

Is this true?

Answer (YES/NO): YES